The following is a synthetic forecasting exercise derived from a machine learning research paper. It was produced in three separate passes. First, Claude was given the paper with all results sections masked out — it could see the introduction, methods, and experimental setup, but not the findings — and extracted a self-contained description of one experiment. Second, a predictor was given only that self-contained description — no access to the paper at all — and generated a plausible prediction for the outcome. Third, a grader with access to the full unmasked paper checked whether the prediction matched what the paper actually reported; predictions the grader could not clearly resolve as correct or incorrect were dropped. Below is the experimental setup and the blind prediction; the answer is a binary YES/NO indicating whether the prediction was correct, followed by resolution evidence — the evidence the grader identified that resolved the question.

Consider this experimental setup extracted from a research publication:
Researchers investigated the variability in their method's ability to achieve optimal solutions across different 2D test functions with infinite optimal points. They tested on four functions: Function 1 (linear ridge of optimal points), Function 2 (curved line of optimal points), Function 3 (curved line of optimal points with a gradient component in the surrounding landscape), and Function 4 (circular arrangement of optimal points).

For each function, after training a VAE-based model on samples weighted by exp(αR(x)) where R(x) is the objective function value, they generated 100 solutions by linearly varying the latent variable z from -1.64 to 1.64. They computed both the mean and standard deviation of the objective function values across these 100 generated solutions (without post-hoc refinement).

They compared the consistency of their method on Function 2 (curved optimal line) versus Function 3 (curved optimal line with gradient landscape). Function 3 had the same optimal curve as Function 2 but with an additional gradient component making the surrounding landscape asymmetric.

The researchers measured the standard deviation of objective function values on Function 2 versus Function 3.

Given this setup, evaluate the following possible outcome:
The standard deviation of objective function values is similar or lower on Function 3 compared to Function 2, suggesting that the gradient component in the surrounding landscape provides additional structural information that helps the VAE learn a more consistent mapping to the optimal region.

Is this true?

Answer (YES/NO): NO